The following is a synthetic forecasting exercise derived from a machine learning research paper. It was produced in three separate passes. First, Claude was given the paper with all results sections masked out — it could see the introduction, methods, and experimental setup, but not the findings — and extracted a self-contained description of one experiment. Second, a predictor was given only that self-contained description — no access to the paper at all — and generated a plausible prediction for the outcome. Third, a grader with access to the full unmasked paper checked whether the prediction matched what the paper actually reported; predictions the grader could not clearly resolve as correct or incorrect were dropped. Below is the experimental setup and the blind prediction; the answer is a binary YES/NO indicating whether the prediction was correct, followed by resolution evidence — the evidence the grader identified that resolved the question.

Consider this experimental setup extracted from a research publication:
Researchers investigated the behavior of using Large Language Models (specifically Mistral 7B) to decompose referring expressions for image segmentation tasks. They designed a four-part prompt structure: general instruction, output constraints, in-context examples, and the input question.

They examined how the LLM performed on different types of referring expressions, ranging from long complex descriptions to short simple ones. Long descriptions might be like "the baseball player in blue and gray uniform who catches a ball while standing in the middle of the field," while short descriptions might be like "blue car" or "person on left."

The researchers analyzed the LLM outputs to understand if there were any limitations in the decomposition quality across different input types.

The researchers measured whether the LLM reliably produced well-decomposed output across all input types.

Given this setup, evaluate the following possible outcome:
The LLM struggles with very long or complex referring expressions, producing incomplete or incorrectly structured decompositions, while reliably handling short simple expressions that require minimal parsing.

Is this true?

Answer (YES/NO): NO